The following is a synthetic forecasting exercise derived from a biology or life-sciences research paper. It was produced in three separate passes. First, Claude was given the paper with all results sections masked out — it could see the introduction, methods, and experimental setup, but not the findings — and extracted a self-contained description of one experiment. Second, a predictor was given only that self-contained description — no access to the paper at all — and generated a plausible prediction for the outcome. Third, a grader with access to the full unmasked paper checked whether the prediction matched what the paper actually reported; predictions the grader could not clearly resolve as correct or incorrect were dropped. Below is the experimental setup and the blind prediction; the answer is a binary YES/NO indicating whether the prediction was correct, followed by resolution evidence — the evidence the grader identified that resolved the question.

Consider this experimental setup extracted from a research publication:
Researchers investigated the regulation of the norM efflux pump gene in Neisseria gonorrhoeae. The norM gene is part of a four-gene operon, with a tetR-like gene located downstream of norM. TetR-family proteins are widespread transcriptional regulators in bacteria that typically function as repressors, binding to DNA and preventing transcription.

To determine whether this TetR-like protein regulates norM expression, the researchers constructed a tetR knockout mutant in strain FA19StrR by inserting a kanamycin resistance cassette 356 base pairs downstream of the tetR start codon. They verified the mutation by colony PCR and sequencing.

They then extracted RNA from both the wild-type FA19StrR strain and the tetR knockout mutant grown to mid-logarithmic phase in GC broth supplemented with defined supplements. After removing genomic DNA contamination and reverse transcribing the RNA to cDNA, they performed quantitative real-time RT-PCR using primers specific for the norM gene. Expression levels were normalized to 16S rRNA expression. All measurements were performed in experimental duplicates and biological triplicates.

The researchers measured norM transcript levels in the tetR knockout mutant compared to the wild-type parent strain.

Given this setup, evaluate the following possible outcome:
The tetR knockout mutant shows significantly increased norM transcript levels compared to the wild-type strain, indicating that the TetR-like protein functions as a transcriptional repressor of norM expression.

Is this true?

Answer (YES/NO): NO